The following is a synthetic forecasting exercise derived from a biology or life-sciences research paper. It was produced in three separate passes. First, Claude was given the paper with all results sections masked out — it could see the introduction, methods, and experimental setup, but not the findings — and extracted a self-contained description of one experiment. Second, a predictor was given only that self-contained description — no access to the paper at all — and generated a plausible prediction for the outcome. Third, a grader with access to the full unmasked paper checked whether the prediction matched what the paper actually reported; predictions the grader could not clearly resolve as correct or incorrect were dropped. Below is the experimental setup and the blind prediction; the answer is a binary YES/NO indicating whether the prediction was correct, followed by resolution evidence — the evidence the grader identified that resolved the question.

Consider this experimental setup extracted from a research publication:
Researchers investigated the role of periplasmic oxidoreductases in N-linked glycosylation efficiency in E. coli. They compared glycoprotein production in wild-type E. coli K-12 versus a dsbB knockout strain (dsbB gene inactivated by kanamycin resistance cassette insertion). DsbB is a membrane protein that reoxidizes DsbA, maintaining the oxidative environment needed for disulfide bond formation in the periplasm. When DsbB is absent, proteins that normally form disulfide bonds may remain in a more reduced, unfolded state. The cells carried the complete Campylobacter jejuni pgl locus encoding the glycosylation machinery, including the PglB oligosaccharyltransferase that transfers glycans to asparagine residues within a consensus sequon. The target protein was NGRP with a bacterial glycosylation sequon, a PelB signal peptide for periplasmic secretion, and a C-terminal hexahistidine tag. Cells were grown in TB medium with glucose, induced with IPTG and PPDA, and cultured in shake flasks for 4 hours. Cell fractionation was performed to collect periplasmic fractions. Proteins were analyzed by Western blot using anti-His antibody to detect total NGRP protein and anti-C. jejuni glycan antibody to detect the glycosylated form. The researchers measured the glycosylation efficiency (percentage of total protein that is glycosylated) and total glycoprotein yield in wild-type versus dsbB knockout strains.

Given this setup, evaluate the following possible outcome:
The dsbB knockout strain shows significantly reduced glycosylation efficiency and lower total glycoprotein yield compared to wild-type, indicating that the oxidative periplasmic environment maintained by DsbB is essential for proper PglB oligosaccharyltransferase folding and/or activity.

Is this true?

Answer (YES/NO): NO